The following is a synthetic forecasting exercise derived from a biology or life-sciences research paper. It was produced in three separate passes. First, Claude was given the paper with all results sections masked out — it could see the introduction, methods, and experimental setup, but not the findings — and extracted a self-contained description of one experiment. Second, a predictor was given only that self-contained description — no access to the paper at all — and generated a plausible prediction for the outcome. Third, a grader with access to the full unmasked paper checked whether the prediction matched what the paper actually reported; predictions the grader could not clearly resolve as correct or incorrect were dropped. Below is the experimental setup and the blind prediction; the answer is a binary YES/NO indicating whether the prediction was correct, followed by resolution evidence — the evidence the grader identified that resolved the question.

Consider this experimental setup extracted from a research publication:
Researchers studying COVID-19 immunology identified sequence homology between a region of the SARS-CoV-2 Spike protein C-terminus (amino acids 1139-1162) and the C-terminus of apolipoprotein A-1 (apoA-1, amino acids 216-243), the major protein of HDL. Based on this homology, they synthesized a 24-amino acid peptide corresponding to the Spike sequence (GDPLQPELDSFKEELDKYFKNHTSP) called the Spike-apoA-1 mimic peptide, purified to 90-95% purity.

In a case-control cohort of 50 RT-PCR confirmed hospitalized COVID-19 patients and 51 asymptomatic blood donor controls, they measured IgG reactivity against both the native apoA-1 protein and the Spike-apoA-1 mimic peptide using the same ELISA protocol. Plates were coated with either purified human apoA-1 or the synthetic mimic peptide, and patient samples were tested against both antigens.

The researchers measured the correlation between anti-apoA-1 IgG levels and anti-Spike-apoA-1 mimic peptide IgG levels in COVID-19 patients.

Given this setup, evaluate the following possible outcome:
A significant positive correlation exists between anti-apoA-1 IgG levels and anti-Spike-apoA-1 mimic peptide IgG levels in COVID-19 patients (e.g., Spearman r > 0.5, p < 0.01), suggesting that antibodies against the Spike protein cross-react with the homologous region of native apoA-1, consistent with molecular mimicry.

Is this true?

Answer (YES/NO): NO